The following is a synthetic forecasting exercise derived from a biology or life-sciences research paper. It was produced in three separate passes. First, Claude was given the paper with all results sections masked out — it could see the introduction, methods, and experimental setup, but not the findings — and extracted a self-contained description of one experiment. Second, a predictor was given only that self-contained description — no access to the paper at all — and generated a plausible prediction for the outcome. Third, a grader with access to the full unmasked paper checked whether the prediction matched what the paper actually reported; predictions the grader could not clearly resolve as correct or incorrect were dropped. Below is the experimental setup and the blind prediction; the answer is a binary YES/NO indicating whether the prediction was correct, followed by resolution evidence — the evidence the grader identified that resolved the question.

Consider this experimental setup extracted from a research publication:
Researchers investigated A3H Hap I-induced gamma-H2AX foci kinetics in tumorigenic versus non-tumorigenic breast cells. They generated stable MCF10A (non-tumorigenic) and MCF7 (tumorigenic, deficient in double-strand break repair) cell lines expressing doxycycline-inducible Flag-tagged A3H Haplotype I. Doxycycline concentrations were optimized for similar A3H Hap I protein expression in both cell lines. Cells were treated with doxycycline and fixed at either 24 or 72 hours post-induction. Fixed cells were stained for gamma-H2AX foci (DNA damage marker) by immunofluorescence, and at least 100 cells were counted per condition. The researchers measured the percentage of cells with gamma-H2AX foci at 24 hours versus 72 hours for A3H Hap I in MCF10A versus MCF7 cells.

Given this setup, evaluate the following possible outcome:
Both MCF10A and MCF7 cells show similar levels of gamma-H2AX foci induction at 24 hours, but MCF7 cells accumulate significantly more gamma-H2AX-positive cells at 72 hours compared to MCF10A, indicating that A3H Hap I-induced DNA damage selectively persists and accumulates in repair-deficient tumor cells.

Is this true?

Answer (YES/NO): NO